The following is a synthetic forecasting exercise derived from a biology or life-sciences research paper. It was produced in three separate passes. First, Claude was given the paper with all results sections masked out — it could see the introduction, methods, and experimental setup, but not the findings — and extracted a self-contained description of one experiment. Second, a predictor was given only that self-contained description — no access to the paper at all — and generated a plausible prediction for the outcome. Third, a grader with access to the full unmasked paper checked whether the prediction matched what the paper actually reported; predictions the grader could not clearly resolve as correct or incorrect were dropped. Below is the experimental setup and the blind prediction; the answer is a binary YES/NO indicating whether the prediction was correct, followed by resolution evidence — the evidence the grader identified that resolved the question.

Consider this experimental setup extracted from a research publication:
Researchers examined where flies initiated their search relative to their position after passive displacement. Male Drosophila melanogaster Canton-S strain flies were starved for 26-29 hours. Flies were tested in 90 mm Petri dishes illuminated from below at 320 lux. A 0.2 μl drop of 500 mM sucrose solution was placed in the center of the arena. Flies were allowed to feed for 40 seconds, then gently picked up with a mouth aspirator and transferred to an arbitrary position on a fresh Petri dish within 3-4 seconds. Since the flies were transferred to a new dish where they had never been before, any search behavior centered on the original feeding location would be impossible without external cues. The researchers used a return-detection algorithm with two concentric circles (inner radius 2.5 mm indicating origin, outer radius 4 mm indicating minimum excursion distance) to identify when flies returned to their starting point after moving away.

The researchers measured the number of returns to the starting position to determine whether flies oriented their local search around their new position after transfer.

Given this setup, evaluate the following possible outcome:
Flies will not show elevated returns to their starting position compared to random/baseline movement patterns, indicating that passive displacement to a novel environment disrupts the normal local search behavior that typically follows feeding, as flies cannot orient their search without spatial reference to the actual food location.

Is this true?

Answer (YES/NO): NO